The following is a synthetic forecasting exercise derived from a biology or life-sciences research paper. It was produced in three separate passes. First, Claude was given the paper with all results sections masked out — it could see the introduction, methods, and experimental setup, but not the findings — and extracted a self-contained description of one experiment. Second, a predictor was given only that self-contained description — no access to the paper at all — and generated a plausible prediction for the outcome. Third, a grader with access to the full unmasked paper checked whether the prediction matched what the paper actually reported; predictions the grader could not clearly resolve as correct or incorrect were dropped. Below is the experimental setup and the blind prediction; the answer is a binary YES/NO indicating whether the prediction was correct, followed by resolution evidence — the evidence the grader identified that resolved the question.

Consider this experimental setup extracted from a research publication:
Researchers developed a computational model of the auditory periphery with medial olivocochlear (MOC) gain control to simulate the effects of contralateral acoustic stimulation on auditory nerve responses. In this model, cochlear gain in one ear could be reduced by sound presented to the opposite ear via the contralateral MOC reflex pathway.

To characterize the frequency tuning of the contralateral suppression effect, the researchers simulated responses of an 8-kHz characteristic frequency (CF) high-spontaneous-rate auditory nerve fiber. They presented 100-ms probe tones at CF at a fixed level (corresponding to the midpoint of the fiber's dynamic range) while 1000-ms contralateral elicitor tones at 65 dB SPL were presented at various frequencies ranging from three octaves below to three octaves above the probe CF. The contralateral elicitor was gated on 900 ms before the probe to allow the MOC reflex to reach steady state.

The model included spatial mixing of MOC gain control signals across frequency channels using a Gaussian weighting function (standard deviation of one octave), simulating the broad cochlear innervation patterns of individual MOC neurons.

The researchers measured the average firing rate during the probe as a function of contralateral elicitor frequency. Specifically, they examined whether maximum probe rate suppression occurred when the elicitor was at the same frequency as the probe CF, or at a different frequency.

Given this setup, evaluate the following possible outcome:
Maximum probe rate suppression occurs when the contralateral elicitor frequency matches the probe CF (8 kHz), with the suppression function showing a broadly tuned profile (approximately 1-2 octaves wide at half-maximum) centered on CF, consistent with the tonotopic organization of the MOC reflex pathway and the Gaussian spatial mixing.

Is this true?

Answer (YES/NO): NO